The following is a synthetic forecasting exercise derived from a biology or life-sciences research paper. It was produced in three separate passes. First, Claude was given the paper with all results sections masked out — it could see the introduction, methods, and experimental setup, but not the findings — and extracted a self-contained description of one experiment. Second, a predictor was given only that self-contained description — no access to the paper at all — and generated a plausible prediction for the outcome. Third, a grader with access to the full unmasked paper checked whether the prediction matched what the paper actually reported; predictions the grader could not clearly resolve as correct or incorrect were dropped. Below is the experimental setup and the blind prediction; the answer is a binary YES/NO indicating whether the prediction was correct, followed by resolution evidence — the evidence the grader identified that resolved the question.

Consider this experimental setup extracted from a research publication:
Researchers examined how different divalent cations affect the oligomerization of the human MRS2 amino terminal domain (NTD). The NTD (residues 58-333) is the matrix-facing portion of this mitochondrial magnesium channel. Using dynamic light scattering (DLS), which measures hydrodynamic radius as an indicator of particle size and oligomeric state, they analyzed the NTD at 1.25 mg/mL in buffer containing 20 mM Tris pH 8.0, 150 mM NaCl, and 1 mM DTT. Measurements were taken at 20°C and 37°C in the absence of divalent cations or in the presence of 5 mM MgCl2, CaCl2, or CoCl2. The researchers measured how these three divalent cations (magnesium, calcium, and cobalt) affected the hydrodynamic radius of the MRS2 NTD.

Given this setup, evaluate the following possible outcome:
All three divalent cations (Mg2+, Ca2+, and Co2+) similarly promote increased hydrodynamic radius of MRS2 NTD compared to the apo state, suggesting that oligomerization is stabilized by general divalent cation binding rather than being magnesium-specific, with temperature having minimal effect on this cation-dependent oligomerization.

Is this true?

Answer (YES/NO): NO